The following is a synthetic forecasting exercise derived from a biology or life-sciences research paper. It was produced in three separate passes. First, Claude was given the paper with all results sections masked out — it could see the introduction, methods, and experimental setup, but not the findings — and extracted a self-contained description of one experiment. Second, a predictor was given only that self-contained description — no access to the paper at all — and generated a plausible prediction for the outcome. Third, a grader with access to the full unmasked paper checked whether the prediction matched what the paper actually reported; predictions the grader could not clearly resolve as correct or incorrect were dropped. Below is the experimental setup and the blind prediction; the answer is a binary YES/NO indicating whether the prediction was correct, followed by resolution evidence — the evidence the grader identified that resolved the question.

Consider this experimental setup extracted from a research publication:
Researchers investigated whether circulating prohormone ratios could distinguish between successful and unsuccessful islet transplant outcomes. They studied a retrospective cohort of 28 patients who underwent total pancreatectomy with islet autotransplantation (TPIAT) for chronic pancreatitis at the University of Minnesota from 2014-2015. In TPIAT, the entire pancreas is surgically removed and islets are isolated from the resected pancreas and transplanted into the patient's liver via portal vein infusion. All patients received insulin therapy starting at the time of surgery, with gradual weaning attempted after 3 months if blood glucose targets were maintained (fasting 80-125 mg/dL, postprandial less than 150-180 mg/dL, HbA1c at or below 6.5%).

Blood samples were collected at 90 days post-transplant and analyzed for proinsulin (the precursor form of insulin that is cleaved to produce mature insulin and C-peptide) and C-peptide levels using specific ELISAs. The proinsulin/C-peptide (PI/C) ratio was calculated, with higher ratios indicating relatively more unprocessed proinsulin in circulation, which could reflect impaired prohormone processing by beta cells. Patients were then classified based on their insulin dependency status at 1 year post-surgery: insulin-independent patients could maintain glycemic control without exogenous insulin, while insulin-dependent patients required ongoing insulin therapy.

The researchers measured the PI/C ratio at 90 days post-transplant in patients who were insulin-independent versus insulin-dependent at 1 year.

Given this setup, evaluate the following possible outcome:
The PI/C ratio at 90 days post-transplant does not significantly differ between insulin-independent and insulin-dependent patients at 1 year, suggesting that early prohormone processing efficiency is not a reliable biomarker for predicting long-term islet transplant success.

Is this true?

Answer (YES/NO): NO